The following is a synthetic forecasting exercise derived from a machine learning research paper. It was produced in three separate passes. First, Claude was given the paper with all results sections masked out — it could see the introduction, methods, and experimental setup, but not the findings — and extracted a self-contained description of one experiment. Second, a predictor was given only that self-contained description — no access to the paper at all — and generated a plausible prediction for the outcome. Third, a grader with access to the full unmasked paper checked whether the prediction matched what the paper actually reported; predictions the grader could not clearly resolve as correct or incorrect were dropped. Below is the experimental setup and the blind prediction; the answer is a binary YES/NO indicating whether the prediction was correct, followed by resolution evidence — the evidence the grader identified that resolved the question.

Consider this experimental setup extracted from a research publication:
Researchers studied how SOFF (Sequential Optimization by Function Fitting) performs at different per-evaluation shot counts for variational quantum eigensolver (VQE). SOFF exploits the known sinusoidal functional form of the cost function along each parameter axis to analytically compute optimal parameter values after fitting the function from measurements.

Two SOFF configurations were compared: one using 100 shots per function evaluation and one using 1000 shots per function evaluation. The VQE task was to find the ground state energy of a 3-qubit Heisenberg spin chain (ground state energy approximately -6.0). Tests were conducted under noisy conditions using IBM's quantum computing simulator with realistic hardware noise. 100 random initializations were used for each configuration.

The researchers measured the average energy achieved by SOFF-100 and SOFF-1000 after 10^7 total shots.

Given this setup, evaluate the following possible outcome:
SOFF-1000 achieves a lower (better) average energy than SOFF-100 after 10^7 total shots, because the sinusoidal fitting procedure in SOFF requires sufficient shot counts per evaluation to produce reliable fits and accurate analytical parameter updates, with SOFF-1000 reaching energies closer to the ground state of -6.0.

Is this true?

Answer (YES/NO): YES